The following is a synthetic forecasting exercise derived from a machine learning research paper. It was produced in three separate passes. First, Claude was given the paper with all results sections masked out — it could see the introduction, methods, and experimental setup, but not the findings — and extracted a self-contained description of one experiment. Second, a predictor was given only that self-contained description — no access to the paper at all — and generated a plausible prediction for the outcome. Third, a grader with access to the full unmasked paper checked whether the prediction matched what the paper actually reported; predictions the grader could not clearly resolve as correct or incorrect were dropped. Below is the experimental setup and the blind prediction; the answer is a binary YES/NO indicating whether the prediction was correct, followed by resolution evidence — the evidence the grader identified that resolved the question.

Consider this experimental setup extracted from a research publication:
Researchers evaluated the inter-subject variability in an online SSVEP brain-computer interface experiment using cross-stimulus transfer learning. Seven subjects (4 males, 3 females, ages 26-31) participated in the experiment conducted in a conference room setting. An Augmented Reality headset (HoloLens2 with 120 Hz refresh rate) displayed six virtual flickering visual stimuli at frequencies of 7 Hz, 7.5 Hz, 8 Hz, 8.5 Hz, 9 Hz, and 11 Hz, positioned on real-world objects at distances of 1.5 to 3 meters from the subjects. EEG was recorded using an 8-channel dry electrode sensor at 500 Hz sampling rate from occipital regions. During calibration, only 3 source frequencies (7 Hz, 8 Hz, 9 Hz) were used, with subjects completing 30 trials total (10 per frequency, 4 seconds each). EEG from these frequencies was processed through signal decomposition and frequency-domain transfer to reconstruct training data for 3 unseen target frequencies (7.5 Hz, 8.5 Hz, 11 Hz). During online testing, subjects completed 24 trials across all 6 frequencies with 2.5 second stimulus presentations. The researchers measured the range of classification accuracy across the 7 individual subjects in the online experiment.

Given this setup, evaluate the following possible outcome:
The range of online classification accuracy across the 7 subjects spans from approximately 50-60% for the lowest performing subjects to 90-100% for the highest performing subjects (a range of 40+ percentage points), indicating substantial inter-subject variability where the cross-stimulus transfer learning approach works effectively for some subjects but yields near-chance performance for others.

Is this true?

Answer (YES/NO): NO